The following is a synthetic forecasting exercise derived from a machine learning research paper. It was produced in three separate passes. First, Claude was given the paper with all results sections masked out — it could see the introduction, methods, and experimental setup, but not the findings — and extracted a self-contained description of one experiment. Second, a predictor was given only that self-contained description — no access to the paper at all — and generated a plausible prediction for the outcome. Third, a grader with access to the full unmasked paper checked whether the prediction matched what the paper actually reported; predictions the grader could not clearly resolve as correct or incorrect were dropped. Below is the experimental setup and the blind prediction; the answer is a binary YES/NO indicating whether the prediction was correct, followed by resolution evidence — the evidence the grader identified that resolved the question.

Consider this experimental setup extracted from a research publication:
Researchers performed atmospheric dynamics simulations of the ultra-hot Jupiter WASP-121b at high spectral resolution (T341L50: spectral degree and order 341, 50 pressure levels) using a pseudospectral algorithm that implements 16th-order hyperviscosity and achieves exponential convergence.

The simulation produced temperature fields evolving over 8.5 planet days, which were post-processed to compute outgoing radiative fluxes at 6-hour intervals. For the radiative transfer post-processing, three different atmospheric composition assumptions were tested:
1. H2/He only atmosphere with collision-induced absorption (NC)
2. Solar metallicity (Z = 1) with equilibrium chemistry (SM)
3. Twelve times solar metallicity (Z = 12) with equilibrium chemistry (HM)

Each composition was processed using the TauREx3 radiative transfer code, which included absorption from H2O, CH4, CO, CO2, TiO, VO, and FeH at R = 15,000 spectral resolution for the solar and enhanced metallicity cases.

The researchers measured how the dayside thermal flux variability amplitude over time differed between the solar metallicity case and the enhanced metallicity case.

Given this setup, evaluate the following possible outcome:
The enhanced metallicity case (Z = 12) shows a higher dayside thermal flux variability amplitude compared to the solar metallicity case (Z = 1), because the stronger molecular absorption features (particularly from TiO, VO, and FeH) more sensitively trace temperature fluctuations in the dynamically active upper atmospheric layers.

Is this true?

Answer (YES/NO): NO